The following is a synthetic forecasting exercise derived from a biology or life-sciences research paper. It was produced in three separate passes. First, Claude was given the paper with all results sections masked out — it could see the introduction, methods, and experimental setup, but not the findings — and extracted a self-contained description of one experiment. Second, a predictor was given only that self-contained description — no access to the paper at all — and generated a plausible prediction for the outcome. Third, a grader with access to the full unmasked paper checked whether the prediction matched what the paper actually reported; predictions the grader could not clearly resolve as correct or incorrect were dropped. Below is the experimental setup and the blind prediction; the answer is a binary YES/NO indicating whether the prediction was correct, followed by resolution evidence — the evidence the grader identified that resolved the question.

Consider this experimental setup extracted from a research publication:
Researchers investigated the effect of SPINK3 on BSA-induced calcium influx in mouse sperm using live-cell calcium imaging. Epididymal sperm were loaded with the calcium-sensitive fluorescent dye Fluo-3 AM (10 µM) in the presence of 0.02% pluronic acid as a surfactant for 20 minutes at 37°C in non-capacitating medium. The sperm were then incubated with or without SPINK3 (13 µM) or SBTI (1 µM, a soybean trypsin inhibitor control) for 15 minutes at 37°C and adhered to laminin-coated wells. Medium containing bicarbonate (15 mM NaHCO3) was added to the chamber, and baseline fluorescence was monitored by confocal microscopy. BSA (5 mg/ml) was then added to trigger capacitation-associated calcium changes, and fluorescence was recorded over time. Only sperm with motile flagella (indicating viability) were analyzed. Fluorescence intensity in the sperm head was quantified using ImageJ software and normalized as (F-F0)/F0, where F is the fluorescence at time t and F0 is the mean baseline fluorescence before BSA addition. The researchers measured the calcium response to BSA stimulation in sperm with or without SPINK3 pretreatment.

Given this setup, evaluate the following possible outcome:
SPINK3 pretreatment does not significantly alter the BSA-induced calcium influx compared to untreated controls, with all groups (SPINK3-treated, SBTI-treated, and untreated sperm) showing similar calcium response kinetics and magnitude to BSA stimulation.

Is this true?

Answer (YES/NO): NO